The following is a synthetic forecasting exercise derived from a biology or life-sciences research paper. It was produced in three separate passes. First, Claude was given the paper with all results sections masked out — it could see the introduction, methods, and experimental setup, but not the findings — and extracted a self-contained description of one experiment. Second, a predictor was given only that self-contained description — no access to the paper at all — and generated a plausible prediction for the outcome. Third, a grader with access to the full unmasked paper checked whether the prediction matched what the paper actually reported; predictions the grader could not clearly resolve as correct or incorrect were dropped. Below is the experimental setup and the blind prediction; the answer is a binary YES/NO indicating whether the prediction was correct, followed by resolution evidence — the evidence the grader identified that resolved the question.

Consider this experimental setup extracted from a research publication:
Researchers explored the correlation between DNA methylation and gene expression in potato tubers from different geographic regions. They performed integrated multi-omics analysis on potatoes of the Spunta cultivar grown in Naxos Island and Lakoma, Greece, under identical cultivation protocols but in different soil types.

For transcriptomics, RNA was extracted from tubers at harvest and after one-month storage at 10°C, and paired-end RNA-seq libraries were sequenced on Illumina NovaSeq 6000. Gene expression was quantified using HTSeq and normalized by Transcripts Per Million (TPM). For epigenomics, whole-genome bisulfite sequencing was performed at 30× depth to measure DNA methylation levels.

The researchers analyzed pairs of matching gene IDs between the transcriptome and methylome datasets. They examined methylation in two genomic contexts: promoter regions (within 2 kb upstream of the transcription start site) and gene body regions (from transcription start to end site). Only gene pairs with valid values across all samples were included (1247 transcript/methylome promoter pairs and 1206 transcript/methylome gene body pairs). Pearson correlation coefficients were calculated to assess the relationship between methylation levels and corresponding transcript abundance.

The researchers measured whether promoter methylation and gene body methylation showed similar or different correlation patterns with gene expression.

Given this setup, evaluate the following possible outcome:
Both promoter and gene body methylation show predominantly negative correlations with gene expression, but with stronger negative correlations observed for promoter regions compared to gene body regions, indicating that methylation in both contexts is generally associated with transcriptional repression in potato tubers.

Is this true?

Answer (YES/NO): YES